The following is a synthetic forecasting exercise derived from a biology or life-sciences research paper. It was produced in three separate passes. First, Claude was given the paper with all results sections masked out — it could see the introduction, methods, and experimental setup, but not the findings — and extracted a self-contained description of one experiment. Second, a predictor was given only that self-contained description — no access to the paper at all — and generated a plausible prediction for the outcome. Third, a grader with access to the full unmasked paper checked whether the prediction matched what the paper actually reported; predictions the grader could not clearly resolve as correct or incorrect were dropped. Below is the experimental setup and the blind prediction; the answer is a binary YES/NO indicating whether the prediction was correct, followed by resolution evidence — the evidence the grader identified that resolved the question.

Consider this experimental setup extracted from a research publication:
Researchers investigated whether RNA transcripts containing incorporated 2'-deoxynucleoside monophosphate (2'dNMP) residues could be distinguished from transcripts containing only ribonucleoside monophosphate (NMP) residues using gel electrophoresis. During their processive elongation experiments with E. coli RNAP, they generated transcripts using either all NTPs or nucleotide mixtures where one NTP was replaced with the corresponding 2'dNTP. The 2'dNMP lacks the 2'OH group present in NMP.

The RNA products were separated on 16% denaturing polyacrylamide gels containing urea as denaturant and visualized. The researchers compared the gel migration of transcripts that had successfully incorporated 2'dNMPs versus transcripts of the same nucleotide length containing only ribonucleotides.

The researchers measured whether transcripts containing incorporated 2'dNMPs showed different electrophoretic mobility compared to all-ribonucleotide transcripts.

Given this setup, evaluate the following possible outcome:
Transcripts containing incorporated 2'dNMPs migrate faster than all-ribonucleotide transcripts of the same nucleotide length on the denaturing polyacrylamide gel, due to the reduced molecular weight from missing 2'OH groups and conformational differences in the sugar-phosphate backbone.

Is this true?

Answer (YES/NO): YES